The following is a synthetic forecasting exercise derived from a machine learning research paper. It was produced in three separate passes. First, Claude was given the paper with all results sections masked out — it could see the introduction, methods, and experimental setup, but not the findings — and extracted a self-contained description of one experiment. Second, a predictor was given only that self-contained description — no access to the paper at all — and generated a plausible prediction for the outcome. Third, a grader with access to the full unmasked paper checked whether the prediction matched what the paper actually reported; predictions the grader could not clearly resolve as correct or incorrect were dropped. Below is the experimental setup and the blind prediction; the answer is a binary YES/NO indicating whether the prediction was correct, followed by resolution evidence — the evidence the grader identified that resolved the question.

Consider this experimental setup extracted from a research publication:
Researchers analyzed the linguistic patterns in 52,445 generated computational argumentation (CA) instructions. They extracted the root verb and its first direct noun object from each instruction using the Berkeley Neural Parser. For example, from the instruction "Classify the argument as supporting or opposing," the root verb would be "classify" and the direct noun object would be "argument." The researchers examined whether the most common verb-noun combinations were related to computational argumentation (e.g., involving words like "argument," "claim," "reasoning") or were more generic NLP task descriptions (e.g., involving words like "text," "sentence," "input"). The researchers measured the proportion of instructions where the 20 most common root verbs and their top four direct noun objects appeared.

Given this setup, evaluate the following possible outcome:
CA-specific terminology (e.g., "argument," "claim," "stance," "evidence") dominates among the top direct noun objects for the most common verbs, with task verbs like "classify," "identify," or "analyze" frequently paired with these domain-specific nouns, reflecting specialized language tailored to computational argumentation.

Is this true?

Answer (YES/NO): YES